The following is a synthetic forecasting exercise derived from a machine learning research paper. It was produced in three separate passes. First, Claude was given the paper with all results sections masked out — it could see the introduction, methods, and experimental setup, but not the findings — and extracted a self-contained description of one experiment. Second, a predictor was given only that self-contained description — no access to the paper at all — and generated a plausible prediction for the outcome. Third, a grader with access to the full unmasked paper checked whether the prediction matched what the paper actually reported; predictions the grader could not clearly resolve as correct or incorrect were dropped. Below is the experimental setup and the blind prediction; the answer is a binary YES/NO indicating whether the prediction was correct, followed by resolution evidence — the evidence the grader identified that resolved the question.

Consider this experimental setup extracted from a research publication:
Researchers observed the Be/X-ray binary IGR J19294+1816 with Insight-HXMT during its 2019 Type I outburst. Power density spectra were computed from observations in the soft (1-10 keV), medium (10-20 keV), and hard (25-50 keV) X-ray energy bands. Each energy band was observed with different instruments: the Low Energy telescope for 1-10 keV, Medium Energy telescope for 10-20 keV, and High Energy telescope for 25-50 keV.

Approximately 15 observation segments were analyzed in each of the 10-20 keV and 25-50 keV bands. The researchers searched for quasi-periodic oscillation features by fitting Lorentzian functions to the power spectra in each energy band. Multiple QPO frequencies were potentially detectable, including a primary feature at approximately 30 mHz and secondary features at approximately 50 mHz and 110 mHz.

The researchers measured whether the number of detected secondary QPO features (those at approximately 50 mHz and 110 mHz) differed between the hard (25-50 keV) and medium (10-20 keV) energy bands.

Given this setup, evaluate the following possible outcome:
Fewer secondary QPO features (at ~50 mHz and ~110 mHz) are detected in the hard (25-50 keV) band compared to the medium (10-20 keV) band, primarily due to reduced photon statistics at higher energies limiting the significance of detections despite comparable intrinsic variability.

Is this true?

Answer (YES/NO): NO